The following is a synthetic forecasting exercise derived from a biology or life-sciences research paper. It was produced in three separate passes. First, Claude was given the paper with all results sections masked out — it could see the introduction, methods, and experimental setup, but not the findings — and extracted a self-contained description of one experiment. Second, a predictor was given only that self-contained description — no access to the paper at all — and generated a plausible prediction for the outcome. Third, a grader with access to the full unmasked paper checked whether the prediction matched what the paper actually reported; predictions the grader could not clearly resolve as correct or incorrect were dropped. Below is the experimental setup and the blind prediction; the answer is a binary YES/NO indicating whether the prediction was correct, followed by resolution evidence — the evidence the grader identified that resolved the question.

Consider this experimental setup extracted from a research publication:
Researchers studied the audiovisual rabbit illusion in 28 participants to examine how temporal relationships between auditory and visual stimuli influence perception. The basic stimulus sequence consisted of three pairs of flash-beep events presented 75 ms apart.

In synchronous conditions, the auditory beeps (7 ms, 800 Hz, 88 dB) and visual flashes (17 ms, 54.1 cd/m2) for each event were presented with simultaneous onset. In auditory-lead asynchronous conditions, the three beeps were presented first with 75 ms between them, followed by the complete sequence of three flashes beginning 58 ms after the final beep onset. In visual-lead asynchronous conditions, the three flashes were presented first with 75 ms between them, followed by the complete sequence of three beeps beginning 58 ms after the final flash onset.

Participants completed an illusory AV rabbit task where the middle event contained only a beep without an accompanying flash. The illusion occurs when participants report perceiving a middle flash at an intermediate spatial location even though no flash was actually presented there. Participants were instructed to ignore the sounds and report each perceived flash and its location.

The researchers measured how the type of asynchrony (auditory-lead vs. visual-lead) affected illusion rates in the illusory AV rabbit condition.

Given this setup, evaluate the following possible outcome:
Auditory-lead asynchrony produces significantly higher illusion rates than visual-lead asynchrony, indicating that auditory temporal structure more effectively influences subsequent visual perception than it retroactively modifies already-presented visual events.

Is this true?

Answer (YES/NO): NO